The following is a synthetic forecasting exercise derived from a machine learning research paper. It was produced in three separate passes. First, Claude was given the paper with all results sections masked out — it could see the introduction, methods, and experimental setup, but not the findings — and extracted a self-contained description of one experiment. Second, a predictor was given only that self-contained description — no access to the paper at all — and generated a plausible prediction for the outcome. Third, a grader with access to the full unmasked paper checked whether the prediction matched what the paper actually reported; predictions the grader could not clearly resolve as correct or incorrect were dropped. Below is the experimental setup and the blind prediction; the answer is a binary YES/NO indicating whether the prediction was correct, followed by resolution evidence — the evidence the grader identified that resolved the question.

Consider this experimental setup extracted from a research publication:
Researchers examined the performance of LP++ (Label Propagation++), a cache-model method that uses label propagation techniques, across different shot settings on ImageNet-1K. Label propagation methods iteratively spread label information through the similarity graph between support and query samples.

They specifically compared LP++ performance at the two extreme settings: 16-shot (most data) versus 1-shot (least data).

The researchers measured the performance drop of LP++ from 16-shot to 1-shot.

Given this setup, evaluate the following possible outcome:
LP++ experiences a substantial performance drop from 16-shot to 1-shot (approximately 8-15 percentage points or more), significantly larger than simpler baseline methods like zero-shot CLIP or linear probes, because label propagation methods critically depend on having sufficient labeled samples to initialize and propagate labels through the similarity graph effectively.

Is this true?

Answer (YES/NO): NO